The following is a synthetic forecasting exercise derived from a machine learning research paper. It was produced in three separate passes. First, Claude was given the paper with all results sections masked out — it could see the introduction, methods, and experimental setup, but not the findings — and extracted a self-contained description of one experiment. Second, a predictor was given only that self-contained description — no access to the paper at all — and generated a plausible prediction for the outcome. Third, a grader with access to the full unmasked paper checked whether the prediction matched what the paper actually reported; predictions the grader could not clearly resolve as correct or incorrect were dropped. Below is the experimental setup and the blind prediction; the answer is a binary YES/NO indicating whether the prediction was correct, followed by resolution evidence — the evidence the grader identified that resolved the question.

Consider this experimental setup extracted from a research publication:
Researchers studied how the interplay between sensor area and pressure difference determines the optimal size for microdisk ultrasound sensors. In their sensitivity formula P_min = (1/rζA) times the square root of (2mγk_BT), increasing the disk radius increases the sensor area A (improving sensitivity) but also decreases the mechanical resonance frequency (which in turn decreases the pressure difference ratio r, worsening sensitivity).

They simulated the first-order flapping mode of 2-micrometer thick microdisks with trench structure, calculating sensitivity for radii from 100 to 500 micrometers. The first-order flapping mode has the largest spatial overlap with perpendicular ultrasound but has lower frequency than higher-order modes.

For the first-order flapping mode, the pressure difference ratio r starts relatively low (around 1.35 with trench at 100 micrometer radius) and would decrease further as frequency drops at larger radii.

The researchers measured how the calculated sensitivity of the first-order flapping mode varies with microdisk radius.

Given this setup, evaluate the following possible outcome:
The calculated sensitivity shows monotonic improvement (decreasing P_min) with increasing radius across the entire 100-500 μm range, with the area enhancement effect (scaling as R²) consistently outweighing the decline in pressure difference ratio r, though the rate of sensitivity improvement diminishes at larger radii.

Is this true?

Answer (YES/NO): NO